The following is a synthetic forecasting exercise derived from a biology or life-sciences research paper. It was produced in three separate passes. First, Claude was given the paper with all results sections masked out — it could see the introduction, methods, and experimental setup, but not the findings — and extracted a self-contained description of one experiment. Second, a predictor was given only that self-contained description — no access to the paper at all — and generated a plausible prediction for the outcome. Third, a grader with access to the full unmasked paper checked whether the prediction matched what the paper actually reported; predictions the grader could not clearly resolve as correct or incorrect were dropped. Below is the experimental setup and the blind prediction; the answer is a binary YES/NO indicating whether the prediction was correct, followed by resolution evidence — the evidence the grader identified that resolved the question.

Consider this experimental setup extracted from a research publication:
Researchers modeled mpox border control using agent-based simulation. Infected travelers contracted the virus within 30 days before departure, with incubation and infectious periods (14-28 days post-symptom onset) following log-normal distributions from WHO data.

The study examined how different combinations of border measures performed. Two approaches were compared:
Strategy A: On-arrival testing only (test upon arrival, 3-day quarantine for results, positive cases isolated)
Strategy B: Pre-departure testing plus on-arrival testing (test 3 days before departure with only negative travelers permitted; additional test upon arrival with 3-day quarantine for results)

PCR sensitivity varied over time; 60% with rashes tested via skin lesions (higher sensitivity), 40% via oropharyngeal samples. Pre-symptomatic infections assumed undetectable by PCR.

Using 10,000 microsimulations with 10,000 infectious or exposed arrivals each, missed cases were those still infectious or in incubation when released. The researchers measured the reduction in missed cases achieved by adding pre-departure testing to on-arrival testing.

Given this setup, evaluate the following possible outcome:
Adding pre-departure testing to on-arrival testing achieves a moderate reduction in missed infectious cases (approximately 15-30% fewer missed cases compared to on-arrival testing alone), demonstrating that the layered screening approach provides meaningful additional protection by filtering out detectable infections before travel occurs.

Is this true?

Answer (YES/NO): YES